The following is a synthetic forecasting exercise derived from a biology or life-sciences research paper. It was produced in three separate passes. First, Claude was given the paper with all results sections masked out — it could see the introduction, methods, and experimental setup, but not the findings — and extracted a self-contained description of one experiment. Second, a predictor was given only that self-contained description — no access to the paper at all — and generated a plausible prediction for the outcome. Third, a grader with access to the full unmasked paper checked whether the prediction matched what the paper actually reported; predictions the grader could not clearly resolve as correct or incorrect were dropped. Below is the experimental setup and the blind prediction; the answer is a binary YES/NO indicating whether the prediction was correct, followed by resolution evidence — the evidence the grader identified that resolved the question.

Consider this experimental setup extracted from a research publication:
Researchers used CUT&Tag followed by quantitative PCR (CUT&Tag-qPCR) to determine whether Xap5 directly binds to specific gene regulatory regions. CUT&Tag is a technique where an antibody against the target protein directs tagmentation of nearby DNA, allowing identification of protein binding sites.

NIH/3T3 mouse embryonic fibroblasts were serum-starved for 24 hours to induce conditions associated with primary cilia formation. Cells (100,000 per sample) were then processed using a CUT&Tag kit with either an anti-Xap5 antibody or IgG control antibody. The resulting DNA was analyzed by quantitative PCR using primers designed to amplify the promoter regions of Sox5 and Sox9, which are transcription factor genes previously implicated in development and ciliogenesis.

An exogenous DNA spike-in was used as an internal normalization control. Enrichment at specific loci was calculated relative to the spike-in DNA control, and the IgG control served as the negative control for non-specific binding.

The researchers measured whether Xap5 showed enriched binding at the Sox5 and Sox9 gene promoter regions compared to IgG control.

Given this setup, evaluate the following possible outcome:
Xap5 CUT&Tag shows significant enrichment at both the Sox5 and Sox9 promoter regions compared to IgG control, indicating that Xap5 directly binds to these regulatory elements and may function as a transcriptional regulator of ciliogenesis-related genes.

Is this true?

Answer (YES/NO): YES